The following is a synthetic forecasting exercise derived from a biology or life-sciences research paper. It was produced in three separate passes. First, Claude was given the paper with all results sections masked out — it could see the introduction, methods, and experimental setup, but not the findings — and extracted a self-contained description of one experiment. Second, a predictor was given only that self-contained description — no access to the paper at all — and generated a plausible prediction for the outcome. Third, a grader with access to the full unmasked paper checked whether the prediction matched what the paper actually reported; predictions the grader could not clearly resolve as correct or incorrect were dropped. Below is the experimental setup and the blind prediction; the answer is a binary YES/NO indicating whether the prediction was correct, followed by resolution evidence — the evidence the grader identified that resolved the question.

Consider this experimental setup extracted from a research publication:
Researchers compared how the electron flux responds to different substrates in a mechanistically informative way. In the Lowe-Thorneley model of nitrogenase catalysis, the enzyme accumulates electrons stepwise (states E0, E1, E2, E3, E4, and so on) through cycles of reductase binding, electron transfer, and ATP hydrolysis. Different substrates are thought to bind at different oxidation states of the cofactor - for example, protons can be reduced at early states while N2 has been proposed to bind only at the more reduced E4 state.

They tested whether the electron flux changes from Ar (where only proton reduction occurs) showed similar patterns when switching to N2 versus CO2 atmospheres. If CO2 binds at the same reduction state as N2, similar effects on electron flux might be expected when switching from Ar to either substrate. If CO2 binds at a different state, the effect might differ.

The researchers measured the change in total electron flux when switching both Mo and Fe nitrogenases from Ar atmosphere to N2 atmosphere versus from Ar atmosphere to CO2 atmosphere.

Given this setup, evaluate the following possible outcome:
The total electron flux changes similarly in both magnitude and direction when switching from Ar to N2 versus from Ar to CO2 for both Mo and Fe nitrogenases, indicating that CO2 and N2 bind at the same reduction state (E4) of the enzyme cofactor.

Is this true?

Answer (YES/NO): NO